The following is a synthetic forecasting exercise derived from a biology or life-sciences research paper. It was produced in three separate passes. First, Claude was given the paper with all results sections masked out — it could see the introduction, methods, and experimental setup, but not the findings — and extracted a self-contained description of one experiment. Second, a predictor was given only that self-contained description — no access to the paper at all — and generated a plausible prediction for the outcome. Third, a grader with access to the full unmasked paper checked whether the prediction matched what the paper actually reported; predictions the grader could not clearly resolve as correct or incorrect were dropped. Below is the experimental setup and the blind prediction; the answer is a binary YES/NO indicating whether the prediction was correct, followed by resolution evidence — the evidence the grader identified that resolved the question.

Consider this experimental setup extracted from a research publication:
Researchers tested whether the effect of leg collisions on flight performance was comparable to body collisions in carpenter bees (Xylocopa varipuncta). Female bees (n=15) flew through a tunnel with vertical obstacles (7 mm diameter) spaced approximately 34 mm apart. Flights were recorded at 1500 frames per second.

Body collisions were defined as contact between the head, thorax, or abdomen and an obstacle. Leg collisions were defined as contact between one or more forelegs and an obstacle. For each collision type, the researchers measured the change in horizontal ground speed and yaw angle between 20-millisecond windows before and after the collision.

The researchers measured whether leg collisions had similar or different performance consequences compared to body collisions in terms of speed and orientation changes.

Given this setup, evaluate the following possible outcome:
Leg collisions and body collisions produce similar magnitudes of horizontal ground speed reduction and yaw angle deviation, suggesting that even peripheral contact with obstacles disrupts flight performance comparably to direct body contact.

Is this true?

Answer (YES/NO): NO